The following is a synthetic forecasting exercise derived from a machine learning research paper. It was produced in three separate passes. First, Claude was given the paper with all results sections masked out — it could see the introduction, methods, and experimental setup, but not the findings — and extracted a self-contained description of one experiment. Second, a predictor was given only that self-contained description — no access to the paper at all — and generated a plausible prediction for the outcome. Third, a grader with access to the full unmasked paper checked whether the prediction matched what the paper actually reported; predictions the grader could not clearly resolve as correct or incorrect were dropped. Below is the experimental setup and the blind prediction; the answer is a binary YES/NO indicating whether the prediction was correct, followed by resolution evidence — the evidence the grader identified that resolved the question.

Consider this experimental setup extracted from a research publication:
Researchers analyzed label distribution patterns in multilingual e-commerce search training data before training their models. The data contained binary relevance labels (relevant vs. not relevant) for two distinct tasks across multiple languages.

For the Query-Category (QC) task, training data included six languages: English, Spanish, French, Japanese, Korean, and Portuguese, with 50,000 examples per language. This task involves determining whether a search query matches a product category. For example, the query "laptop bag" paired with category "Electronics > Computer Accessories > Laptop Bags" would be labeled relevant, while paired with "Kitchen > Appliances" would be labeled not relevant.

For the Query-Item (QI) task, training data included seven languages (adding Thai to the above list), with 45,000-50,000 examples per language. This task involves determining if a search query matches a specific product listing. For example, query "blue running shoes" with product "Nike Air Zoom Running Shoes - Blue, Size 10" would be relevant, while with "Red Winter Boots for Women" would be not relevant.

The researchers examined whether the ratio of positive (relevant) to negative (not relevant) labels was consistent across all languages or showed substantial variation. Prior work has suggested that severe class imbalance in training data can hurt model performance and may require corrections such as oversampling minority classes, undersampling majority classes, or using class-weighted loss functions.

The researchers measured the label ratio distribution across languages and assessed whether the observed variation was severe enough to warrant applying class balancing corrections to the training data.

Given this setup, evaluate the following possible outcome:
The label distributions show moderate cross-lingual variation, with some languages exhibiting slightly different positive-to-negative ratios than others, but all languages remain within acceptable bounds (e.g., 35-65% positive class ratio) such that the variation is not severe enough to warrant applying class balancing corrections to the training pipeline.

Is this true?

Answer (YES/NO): YES